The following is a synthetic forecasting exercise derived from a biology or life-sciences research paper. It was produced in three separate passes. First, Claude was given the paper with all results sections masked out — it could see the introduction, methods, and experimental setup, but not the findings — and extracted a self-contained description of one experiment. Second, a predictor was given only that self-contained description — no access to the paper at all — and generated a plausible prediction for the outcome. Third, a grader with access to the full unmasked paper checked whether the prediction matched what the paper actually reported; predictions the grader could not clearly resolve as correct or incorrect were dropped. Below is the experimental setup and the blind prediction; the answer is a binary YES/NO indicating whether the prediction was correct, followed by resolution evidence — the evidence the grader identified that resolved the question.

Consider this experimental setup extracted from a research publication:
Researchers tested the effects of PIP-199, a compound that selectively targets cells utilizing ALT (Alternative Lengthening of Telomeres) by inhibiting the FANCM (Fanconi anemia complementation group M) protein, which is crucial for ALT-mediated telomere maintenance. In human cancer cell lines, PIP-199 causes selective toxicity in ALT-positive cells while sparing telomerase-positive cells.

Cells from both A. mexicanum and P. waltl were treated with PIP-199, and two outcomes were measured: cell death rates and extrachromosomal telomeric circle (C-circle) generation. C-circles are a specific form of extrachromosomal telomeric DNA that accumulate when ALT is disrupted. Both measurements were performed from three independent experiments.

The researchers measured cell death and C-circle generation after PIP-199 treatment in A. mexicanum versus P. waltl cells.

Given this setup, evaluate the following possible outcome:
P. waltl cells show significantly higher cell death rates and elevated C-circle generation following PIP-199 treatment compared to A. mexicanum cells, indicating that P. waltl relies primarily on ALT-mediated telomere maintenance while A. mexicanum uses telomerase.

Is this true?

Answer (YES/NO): YES